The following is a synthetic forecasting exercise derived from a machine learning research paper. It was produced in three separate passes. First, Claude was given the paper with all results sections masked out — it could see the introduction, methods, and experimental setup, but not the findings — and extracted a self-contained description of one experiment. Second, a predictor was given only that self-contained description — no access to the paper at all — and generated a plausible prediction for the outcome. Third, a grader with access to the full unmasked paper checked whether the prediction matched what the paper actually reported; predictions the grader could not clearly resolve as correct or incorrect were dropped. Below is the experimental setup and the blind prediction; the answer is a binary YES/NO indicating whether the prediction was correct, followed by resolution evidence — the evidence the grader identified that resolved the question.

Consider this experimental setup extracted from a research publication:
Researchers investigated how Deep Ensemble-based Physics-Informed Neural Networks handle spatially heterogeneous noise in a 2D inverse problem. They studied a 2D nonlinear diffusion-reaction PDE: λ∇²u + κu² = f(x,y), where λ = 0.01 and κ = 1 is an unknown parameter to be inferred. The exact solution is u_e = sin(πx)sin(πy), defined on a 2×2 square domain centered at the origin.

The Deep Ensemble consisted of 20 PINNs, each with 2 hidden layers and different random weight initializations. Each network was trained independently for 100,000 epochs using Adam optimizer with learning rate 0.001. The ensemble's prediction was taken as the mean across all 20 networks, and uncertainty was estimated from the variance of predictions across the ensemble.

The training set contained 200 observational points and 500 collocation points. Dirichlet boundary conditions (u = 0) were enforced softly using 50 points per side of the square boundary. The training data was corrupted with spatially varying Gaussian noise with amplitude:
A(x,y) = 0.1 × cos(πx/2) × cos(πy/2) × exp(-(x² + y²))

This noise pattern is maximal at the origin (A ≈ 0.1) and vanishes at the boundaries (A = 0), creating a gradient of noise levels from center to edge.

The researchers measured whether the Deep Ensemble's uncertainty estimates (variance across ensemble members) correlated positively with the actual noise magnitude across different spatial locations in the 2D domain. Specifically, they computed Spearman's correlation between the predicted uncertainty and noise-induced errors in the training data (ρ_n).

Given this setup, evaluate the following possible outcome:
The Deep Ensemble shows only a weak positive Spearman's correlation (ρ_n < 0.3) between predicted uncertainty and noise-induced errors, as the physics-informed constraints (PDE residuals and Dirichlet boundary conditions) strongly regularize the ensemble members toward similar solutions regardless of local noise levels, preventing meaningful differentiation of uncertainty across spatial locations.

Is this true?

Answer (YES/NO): NO